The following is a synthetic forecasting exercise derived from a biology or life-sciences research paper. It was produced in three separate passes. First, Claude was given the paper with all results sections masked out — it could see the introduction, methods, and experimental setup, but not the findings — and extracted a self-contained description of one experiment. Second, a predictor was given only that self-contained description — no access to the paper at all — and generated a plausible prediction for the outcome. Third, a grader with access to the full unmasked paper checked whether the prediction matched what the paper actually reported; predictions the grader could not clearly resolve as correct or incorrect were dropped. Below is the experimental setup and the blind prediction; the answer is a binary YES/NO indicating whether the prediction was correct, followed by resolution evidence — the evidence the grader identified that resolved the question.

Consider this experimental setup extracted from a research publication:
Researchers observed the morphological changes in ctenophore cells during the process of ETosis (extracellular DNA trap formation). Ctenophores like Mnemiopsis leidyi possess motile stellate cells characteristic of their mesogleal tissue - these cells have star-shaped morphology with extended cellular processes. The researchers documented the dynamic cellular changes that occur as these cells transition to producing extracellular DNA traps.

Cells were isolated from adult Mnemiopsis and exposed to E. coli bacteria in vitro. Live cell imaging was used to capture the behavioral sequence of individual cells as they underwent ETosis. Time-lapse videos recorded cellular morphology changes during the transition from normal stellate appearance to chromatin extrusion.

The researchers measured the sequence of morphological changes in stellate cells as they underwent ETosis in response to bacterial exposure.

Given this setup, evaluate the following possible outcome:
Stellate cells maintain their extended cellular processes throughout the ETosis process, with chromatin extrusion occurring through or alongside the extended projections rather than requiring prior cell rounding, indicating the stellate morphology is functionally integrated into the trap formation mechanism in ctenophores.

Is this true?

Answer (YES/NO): NO